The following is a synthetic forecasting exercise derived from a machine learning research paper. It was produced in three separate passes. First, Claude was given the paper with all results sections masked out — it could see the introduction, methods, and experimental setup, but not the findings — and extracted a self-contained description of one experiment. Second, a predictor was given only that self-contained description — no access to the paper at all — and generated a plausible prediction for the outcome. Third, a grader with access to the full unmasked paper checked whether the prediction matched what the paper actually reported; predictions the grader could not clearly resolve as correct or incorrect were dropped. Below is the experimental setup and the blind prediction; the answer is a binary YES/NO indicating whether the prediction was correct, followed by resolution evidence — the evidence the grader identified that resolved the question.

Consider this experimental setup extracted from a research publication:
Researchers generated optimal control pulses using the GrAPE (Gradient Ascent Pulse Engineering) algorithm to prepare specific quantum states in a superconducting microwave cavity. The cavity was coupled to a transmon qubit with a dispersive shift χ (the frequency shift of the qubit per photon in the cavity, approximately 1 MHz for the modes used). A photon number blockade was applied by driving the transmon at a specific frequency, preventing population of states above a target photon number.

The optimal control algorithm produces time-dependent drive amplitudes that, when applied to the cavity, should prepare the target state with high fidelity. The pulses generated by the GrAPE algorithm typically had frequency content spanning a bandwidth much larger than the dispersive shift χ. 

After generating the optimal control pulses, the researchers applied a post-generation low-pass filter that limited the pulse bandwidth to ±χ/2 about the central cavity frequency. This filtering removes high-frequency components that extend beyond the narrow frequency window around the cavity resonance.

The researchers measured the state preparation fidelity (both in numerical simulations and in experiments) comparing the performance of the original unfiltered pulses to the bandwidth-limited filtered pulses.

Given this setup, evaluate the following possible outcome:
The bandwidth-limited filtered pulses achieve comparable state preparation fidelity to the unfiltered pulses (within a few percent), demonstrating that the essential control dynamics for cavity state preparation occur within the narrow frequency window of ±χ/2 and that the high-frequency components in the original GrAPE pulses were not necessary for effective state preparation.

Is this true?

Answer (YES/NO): YES